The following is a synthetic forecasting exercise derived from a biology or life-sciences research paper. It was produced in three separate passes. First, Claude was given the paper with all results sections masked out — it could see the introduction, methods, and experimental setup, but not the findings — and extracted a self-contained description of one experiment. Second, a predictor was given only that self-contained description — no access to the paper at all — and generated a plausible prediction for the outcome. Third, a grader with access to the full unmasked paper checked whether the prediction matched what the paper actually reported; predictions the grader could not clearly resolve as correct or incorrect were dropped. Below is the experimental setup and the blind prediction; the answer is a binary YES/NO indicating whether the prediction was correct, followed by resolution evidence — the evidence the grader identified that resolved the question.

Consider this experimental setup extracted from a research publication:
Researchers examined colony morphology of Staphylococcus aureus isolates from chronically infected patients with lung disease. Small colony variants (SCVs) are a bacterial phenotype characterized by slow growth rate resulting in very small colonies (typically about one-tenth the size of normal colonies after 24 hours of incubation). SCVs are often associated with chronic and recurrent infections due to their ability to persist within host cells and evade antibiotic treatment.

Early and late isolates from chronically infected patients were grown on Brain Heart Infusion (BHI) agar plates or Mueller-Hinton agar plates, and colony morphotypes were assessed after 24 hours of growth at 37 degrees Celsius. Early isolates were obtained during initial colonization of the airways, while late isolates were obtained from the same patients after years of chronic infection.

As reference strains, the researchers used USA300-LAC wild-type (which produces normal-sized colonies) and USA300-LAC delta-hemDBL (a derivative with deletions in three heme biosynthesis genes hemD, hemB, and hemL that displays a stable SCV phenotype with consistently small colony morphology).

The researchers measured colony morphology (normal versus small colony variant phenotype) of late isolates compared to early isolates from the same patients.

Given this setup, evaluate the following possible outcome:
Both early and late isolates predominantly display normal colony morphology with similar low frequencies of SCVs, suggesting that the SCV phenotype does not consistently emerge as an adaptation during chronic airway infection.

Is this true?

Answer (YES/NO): NO